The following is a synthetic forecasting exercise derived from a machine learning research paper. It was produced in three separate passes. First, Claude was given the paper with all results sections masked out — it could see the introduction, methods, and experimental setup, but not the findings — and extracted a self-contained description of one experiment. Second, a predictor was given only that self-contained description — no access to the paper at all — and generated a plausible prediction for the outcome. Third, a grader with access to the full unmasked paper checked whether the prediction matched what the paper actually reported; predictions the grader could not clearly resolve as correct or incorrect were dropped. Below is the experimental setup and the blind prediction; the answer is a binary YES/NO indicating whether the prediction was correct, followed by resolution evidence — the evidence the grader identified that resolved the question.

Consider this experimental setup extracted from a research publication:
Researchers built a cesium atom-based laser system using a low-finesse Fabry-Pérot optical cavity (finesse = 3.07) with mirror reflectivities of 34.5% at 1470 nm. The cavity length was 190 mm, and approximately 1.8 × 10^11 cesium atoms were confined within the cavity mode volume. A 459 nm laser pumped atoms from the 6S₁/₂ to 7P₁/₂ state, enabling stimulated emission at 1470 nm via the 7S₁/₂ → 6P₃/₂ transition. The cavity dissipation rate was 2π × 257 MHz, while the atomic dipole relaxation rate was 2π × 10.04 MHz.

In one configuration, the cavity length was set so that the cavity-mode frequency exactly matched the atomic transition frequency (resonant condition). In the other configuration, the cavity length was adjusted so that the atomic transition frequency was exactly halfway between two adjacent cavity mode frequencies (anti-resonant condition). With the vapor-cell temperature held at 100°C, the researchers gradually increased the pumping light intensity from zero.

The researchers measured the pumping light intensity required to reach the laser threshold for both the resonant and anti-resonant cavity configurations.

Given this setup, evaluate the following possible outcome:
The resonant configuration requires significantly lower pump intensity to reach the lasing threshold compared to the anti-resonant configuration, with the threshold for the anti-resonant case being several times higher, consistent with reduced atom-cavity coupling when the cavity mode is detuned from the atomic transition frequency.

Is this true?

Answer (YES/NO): YES